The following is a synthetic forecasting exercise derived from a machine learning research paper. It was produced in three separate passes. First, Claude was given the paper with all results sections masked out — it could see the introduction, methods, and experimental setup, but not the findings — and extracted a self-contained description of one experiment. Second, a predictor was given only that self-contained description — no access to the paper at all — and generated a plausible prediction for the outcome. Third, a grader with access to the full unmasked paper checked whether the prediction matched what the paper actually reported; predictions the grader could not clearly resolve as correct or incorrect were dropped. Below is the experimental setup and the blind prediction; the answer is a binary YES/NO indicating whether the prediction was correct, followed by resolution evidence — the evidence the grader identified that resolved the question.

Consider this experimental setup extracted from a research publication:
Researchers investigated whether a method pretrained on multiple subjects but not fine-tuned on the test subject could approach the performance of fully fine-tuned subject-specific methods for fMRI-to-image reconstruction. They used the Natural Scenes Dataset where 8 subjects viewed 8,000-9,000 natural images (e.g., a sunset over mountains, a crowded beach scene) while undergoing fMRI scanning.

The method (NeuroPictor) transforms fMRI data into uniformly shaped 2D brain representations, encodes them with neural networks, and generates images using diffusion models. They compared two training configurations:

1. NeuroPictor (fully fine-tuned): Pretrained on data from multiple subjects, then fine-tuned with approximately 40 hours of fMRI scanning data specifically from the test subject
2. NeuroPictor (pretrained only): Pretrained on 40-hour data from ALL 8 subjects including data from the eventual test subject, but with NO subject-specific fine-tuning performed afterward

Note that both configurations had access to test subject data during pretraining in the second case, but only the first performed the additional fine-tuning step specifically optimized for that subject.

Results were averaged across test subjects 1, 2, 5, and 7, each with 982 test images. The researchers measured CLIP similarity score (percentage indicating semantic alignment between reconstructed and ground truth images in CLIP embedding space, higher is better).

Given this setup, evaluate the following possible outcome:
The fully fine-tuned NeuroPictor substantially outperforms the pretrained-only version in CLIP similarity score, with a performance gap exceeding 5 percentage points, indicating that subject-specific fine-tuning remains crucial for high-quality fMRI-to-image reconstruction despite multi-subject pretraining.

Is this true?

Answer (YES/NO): NO